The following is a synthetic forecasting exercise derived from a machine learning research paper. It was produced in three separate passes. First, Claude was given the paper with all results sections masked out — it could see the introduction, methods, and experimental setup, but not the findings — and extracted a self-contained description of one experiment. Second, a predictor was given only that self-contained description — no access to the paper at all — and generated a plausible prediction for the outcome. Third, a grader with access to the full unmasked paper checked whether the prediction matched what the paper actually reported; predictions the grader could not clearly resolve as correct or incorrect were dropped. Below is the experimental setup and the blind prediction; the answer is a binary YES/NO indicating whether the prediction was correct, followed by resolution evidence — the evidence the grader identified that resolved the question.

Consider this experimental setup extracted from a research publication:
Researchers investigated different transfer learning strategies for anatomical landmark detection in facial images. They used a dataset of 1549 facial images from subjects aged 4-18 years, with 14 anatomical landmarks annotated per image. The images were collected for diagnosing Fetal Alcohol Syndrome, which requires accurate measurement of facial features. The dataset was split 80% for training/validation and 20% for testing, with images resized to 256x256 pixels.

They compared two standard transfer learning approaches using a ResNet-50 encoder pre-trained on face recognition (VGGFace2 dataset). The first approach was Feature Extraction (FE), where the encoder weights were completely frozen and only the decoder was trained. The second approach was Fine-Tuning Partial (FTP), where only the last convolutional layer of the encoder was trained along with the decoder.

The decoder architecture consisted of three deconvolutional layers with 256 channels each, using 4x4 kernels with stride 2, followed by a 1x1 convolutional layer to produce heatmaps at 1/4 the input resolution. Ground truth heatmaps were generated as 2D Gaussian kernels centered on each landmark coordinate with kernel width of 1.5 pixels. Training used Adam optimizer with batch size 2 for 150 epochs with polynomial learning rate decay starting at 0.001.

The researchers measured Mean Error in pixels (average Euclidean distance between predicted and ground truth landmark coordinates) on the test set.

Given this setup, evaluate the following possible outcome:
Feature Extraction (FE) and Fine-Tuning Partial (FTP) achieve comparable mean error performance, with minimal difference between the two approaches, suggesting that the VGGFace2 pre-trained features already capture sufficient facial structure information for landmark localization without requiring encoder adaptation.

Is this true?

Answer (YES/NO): NO